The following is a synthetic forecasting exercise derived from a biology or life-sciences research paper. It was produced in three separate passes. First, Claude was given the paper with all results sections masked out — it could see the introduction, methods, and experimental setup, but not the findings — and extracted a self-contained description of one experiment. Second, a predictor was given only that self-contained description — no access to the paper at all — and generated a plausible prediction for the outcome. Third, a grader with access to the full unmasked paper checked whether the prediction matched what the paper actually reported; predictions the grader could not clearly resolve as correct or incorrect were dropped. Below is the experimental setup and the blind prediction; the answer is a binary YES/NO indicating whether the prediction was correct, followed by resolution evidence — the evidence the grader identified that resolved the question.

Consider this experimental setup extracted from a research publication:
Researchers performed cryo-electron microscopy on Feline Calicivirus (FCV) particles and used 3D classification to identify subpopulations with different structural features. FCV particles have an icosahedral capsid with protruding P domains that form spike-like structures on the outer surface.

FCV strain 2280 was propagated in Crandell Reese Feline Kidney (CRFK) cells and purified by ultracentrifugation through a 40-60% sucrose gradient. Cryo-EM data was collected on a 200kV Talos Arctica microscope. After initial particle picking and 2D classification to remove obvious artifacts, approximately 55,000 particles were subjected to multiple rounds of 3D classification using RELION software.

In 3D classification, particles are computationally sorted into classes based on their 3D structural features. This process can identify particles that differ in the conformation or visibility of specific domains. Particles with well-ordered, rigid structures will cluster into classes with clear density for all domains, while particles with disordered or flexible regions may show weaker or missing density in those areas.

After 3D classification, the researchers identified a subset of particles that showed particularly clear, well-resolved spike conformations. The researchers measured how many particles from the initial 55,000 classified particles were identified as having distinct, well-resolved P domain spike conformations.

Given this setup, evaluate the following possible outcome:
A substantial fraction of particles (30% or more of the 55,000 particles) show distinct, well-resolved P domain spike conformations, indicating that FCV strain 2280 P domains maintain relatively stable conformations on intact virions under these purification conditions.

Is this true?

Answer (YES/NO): NO